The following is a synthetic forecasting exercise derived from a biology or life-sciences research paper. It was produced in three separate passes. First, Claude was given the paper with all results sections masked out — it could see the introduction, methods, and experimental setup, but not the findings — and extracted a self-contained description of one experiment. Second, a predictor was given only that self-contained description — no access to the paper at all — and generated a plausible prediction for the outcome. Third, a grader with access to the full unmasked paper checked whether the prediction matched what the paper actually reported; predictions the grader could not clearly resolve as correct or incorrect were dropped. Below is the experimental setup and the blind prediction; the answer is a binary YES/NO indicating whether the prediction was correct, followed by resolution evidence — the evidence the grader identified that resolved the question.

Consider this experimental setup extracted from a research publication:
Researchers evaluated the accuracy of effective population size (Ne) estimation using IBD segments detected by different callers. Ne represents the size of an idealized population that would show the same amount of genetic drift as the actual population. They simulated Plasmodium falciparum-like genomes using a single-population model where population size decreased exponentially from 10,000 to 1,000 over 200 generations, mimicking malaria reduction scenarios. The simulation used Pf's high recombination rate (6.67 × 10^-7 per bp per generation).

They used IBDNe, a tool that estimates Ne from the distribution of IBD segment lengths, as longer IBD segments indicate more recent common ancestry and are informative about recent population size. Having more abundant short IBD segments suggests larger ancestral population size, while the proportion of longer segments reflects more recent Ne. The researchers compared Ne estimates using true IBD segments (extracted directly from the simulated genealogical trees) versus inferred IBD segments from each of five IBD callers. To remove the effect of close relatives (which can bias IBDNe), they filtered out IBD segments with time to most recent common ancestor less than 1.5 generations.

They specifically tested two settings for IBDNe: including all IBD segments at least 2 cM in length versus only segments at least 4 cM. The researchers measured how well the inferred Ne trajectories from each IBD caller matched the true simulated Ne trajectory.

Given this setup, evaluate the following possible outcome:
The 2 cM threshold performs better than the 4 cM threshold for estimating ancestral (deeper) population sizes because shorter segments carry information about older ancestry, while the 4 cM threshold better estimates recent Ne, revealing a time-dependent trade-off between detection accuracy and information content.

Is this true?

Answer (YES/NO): NO